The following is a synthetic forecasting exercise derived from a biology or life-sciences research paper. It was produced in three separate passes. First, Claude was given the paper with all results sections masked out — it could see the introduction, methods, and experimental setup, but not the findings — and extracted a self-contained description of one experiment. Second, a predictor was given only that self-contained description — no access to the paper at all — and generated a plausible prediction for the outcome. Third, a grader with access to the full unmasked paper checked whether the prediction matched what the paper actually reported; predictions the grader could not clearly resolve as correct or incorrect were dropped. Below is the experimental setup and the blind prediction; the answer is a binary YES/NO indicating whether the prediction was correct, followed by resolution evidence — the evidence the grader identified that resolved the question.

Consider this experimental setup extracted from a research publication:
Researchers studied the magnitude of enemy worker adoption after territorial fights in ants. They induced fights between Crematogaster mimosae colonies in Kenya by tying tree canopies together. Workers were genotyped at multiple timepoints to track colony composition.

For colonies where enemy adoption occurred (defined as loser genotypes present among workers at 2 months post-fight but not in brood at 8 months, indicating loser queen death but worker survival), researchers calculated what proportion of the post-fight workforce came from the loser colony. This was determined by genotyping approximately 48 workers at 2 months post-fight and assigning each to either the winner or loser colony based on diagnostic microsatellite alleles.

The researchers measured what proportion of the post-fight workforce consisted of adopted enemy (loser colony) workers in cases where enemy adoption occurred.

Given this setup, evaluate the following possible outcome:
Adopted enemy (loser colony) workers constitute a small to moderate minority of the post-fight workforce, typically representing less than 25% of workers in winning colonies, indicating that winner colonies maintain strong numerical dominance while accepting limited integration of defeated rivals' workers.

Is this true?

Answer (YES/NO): NO